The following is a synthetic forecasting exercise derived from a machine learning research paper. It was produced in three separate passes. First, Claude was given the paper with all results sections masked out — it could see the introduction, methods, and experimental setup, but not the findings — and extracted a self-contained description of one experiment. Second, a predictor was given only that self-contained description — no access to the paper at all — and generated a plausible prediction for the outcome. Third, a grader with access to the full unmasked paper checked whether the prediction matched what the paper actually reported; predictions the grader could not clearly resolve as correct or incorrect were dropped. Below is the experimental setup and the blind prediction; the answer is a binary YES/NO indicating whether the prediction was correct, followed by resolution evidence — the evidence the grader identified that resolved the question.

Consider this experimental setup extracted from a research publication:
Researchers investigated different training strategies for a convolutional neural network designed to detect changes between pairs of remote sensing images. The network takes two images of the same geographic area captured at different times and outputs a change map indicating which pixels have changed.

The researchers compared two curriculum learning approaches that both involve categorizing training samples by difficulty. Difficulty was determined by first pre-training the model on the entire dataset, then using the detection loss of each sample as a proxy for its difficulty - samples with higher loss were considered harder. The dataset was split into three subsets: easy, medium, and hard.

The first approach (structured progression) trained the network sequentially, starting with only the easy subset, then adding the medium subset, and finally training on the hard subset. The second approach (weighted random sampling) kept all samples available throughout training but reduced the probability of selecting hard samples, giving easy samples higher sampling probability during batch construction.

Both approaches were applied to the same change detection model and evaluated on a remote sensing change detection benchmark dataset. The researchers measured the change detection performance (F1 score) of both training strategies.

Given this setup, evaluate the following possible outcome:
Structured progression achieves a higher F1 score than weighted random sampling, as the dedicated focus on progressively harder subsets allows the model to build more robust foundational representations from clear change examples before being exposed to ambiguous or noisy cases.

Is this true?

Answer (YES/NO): YES